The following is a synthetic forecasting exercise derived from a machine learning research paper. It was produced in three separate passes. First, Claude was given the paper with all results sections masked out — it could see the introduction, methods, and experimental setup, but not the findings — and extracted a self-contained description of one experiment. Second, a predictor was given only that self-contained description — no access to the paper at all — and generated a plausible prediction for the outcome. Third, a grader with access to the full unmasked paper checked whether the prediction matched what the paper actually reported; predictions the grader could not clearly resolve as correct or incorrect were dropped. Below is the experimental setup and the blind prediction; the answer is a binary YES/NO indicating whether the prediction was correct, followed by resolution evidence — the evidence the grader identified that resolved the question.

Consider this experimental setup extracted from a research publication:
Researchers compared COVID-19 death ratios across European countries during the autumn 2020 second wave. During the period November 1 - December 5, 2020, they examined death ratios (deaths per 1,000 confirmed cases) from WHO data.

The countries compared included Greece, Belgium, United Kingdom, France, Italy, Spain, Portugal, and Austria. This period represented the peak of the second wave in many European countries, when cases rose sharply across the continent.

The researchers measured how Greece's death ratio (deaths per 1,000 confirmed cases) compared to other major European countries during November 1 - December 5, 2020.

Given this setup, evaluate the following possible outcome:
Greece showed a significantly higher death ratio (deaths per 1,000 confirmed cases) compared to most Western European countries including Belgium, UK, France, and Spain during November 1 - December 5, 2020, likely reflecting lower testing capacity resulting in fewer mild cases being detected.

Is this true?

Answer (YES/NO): NO